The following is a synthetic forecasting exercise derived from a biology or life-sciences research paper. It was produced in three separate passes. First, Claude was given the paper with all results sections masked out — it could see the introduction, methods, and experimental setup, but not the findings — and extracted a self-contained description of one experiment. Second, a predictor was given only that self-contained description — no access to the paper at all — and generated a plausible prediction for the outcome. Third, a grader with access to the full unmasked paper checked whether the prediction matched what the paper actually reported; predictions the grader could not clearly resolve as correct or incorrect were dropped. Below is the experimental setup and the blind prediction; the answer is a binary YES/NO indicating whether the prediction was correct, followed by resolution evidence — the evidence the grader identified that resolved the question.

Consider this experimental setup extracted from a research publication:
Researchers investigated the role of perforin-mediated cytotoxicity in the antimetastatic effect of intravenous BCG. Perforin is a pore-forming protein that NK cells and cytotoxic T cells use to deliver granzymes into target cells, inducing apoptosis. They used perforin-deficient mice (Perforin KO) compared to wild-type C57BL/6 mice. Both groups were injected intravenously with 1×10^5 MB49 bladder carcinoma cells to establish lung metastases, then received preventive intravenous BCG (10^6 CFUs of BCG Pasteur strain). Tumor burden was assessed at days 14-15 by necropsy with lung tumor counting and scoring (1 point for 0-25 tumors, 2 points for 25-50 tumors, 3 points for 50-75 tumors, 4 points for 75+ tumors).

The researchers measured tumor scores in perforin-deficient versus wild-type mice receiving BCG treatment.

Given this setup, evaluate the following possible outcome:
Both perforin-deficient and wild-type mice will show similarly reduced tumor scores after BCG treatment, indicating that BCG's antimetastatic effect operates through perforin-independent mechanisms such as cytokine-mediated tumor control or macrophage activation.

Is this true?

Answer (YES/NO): NO